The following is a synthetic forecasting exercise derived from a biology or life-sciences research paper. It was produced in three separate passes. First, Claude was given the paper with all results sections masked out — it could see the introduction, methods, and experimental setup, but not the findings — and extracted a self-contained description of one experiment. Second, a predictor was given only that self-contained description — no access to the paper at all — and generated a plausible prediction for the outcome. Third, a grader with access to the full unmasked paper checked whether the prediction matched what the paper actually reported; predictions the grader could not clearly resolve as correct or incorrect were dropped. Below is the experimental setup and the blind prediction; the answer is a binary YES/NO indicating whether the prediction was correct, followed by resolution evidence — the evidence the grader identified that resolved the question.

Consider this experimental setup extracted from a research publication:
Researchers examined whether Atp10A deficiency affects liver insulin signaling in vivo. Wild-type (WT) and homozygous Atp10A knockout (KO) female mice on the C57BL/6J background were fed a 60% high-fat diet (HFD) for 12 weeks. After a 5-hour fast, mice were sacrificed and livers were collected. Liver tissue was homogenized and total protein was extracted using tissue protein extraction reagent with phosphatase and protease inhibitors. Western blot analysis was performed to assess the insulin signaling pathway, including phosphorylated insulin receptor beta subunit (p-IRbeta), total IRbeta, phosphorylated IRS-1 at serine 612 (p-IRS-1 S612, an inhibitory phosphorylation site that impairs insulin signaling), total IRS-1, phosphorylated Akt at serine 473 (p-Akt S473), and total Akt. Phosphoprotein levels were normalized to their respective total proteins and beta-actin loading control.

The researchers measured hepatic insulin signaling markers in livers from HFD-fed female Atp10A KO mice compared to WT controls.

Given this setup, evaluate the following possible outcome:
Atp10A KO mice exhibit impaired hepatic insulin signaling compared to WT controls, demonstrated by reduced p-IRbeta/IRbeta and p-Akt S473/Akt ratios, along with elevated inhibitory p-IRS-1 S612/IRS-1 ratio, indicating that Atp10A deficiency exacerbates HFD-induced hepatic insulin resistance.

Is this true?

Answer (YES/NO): NO